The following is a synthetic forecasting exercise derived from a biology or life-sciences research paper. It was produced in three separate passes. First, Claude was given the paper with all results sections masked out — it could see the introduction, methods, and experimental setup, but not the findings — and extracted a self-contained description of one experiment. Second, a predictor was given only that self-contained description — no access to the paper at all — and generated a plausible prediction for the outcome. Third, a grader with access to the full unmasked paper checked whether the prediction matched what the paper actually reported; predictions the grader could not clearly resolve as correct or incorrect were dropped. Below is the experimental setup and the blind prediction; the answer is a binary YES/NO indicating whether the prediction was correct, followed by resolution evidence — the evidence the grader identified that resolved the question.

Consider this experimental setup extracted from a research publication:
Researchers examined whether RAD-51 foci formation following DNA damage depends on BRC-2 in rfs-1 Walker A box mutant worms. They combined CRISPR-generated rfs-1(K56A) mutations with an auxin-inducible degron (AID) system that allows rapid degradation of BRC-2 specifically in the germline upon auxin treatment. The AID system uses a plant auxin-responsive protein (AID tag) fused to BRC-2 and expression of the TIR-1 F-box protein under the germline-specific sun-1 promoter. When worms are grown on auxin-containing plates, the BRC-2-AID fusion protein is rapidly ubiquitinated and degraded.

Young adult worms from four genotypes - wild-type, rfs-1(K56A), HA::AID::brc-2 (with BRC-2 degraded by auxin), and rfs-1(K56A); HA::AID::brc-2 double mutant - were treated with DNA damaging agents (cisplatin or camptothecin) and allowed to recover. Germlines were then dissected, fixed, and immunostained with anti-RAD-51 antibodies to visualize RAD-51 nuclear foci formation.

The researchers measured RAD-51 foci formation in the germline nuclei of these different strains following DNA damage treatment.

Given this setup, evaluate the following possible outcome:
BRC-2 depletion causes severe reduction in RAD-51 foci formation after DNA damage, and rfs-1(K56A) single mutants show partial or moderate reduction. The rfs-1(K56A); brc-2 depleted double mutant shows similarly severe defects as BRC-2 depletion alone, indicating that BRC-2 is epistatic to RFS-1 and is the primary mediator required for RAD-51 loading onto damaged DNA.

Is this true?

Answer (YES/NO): NO